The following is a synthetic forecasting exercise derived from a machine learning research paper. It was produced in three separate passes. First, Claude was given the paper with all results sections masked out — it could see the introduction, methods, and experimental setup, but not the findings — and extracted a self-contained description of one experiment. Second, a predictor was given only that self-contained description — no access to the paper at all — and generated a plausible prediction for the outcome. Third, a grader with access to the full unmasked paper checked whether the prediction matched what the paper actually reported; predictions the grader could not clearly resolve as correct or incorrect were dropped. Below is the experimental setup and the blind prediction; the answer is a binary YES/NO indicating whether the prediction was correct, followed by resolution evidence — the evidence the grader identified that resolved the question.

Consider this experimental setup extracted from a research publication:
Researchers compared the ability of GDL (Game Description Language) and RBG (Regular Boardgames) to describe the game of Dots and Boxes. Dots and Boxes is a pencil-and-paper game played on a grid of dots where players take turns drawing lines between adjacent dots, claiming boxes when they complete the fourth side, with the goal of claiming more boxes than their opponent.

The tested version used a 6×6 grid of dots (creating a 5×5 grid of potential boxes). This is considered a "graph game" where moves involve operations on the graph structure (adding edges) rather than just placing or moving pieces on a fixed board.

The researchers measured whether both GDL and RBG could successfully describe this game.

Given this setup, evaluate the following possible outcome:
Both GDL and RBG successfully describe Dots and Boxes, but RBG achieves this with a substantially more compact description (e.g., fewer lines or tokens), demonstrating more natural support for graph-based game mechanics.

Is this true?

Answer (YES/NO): NO